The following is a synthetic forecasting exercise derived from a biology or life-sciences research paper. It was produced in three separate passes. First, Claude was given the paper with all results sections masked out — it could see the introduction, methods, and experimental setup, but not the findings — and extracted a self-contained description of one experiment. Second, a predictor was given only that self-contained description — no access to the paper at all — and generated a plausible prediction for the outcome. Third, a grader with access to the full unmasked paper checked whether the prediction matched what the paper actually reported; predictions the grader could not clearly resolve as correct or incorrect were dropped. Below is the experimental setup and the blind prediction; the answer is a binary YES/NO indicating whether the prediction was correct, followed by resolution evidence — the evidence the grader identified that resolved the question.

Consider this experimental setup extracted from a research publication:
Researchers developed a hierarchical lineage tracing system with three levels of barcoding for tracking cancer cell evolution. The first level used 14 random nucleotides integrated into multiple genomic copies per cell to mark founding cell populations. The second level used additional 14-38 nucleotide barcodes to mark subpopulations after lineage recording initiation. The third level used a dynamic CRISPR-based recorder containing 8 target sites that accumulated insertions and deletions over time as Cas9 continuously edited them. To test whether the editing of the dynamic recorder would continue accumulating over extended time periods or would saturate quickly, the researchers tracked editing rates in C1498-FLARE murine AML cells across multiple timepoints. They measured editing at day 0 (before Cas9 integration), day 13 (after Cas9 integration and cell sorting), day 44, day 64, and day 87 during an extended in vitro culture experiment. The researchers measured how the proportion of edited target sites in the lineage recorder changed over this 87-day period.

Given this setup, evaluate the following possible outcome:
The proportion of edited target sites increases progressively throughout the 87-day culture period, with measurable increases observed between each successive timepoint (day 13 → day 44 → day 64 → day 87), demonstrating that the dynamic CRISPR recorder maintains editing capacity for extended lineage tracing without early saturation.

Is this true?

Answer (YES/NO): NO